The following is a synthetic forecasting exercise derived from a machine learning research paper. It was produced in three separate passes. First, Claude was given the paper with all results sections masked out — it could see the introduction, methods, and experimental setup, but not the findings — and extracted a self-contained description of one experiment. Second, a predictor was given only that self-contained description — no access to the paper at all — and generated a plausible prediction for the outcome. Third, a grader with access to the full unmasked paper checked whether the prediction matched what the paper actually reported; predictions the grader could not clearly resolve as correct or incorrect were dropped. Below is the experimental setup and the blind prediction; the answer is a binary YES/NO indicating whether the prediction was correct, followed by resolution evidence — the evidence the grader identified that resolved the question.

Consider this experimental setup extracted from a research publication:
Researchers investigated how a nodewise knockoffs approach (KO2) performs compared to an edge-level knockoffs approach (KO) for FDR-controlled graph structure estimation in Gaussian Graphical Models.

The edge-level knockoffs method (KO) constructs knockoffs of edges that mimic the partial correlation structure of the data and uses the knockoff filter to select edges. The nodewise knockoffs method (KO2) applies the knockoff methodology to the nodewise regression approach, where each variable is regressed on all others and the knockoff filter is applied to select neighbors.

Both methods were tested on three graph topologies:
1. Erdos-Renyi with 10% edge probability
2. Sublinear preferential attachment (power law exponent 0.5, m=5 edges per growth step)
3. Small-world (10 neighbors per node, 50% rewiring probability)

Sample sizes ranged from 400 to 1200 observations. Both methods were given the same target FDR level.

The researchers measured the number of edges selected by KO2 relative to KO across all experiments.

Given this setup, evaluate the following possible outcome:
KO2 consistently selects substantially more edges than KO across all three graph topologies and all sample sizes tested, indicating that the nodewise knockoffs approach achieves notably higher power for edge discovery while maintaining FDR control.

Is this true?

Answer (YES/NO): NO